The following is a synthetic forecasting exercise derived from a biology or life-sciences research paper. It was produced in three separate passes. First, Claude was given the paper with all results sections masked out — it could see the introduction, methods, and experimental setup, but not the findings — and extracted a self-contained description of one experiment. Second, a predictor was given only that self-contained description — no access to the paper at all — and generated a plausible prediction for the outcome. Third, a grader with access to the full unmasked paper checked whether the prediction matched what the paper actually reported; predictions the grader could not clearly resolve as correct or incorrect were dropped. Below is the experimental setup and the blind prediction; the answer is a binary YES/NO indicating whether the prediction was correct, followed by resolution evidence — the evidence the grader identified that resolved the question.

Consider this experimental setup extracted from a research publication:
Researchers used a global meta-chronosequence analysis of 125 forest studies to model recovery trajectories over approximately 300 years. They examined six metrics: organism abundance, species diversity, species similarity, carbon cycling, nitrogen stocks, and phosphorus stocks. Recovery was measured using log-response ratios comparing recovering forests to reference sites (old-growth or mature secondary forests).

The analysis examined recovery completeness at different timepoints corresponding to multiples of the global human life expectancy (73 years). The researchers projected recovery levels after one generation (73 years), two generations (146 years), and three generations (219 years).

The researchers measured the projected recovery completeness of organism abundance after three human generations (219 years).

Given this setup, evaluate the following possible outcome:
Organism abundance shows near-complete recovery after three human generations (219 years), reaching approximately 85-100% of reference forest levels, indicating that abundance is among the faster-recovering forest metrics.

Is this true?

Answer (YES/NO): NO